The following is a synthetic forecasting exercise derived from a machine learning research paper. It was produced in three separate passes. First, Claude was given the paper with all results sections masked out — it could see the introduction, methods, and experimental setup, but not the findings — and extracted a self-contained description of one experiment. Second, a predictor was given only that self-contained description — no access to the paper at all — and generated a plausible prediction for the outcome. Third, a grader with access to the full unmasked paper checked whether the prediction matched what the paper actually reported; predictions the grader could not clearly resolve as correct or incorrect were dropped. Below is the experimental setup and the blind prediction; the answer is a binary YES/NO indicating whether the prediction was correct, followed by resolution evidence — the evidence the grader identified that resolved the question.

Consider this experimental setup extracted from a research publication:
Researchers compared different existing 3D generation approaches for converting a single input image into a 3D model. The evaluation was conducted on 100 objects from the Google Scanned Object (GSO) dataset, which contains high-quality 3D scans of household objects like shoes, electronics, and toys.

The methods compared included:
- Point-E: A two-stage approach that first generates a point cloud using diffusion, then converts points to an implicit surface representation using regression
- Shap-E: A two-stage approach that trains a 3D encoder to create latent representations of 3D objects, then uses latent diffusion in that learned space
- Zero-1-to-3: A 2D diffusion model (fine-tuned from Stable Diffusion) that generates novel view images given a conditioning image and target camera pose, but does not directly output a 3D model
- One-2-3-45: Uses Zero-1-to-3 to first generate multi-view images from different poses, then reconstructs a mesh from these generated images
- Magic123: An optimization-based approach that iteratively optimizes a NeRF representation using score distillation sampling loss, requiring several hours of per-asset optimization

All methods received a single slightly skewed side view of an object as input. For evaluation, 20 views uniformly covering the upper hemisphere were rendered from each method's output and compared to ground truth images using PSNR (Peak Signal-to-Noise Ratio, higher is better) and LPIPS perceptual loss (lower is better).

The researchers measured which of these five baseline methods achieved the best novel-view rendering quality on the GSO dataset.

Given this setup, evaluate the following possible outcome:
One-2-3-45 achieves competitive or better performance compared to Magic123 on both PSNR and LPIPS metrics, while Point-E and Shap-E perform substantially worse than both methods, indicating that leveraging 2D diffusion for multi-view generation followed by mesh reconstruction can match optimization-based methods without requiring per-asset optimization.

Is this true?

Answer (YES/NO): NO